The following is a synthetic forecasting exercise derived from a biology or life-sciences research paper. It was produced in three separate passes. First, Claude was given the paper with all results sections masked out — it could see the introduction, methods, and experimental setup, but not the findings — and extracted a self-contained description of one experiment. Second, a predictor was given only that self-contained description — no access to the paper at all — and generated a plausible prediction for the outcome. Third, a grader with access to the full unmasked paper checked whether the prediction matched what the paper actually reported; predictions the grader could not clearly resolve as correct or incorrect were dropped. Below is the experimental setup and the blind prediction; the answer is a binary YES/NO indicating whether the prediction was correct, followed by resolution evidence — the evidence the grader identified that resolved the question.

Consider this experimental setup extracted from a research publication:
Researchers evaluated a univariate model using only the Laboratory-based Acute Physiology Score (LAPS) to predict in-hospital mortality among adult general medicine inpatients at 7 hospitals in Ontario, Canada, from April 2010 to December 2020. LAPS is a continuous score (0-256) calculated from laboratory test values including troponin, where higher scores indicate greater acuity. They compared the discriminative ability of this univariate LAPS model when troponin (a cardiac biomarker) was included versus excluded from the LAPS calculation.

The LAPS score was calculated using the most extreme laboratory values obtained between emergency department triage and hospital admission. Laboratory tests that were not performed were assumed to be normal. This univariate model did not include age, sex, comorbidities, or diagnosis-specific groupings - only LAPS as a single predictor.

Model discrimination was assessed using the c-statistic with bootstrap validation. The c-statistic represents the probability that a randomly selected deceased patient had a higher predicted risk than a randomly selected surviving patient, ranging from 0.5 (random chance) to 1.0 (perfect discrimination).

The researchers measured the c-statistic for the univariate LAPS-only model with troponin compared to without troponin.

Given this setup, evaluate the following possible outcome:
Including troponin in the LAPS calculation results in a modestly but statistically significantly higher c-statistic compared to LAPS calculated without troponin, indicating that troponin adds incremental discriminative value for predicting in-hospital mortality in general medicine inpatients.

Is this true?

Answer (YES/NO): NO